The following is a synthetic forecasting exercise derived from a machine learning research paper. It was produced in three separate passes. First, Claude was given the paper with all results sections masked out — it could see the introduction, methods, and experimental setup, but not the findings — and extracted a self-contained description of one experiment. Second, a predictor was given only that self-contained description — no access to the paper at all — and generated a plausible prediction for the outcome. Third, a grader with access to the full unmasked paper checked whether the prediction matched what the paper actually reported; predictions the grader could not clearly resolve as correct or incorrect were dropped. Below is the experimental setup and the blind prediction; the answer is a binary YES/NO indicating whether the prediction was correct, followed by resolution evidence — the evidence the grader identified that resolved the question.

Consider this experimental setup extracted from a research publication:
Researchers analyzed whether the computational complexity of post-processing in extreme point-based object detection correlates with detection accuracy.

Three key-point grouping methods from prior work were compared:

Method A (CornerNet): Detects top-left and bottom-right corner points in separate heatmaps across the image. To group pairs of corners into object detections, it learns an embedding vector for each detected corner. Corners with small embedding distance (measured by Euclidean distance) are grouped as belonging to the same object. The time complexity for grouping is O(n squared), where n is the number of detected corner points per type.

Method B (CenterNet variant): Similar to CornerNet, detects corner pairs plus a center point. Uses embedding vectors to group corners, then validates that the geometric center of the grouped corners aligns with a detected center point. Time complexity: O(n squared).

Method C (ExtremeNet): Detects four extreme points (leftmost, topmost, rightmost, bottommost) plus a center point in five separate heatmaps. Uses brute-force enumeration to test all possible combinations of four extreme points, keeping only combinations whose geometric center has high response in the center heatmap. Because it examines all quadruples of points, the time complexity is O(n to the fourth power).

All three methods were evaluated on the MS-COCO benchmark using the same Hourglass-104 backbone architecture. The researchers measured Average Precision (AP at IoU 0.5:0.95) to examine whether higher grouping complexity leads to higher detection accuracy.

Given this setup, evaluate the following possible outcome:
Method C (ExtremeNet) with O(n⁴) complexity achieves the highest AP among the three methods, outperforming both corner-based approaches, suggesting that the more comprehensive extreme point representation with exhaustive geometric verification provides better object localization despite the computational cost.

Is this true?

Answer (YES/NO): NO